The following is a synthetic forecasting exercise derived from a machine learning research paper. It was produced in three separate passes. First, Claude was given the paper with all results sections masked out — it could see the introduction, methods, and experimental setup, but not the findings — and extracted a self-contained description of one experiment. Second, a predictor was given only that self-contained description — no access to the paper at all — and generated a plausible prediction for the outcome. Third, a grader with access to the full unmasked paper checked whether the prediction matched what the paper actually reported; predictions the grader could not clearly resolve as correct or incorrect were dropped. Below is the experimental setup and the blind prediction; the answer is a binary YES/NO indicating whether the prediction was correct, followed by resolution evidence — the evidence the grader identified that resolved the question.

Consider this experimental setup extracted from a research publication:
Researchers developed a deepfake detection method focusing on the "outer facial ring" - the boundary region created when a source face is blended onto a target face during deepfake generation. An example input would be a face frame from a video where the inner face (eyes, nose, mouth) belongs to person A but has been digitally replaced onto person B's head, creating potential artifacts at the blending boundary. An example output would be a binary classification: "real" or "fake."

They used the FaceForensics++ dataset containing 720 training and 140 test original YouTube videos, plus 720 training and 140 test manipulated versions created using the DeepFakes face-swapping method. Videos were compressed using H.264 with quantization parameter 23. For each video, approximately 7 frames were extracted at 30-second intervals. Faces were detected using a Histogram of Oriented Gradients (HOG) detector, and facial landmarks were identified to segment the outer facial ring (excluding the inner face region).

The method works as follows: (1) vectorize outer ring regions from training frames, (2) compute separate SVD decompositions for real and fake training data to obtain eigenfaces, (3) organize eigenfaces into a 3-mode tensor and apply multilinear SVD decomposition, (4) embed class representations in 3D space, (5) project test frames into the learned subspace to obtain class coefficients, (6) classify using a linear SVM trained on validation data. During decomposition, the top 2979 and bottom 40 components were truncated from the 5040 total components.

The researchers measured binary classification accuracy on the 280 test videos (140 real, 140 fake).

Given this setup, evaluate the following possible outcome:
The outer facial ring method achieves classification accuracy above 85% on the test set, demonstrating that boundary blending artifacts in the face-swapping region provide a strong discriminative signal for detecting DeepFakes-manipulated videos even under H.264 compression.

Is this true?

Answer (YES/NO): NO